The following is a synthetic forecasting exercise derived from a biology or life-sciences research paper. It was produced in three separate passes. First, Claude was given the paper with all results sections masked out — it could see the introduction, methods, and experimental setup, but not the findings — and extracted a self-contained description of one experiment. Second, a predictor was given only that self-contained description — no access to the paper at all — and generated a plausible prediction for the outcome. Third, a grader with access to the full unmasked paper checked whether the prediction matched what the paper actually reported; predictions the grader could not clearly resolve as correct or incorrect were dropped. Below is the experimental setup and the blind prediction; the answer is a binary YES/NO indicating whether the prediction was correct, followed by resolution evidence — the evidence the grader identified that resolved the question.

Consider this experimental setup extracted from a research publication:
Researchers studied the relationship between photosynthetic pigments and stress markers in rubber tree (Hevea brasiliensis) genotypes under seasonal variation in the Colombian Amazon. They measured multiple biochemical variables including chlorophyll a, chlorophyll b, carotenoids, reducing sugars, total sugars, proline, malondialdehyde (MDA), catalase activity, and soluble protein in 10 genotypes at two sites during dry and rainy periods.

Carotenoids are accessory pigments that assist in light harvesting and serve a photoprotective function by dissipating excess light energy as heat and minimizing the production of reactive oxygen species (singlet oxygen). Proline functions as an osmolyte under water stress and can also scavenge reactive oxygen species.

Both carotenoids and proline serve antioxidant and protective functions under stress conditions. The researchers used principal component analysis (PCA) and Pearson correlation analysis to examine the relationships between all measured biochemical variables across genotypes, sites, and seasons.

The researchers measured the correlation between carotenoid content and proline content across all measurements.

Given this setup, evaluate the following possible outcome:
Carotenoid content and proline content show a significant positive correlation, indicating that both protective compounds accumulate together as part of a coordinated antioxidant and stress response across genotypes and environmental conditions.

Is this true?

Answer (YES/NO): NO